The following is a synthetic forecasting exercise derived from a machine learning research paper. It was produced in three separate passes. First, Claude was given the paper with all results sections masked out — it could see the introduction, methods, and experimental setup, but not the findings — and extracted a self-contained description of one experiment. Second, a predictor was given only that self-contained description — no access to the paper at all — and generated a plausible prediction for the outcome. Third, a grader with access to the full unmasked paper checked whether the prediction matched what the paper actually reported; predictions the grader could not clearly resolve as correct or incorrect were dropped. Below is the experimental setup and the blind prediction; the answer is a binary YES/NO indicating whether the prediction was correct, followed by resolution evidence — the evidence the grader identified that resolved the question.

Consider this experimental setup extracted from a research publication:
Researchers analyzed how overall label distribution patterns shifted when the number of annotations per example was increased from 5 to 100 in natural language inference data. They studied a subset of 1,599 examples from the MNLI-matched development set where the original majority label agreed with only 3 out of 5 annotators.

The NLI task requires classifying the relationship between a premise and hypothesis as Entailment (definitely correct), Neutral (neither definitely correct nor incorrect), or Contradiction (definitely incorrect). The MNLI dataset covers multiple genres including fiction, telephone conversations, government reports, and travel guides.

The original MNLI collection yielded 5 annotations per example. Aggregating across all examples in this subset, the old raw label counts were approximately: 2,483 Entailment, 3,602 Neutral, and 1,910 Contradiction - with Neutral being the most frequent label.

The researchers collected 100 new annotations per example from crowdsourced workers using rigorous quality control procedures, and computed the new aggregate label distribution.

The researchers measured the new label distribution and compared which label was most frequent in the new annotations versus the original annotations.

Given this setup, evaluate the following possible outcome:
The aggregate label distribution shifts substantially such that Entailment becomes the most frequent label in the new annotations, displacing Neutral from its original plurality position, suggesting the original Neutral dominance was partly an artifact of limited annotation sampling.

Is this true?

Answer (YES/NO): YES